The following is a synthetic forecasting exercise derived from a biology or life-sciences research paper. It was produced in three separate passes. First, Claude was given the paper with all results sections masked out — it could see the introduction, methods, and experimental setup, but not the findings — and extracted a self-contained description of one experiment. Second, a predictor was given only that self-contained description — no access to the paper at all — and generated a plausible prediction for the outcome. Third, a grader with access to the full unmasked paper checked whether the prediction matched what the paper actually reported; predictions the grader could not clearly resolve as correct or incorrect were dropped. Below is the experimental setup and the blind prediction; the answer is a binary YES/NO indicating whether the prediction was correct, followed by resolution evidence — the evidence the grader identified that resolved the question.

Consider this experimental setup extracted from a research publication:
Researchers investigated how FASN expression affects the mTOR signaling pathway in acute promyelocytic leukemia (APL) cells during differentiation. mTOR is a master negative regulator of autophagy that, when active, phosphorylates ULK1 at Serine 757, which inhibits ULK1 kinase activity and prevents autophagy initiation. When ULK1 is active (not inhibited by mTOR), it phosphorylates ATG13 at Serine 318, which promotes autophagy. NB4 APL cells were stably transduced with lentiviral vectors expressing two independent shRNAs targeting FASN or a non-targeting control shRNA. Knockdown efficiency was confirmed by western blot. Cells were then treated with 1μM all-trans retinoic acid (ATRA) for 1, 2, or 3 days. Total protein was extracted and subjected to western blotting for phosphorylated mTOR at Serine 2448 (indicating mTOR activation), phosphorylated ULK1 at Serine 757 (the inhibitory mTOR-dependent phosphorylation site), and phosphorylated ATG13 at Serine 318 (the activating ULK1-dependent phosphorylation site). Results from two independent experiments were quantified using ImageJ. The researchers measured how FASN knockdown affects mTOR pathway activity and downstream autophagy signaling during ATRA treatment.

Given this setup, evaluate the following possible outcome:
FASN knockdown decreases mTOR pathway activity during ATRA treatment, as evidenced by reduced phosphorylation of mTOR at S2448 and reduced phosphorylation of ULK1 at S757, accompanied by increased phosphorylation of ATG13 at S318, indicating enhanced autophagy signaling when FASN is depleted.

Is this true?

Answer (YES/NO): YES